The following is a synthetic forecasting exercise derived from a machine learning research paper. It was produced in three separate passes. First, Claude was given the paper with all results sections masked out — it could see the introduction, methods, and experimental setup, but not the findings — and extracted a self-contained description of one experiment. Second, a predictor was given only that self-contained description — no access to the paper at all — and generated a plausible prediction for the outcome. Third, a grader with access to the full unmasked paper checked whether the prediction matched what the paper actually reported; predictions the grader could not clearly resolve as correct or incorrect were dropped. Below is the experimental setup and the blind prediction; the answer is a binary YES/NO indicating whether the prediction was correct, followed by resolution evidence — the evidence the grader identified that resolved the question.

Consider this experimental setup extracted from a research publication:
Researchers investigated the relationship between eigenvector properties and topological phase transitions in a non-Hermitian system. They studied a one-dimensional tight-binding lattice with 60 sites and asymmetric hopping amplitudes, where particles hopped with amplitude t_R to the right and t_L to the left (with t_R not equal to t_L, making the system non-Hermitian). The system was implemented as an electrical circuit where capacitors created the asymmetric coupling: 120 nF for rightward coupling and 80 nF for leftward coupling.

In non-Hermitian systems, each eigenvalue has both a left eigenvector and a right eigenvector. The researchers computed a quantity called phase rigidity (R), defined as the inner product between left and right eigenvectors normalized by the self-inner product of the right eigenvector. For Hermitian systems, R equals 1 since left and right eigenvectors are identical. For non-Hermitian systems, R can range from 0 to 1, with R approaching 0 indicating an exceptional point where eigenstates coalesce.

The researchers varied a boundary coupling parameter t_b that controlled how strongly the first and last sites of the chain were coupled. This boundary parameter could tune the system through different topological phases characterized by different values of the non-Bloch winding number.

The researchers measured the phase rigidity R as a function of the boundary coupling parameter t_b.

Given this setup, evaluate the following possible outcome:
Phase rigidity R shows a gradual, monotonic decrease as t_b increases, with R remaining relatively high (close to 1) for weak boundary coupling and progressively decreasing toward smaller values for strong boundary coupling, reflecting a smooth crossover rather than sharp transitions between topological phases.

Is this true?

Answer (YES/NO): NO